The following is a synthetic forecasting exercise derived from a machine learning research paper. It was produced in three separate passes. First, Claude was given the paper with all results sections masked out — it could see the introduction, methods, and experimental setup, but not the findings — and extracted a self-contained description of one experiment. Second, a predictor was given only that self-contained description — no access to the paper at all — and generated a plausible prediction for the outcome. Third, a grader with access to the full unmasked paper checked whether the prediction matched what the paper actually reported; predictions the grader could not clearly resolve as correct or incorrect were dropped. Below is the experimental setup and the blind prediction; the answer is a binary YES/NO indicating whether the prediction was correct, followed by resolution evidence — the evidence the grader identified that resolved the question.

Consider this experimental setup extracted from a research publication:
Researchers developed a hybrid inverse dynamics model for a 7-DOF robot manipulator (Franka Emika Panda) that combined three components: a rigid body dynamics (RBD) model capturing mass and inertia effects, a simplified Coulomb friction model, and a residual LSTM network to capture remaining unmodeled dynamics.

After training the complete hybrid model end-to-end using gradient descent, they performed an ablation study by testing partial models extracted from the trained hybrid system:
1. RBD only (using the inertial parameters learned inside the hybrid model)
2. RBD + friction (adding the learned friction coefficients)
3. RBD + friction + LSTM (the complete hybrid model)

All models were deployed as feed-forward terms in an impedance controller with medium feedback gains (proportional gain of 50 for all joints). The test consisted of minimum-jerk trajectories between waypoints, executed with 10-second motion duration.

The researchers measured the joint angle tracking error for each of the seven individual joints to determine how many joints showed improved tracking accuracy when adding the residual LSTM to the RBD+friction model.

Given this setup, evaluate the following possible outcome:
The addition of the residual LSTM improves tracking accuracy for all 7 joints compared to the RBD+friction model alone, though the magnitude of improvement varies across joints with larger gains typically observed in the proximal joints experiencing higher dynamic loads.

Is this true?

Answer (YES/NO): NO